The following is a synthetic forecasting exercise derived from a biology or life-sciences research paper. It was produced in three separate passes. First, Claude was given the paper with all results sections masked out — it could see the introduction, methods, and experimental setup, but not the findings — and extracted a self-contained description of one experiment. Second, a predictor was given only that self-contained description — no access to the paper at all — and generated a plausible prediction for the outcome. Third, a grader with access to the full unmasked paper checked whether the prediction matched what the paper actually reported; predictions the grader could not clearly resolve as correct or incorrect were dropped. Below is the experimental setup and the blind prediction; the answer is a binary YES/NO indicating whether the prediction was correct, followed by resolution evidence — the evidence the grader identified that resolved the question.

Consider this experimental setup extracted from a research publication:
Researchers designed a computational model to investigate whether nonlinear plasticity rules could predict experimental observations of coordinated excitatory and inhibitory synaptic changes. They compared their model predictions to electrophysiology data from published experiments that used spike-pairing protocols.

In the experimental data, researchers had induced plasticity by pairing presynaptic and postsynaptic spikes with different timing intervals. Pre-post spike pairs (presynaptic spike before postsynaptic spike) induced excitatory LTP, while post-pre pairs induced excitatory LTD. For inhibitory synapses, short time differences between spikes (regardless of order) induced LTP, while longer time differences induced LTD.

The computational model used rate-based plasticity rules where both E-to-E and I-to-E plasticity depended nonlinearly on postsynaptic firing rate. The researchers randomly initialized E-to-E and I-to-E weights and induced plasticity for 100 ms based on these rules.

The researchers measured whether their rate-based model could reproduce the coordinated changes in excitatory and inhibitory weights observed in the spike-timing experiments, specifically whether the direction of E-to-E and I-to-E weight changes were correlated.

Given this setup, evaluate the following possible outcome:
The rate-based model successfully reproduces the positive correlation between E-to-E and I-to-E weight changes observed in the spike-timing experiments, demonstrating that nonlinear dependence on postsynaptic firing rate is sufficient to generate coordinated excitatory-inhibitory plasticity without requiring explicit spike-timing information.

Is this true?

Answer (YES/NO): YES